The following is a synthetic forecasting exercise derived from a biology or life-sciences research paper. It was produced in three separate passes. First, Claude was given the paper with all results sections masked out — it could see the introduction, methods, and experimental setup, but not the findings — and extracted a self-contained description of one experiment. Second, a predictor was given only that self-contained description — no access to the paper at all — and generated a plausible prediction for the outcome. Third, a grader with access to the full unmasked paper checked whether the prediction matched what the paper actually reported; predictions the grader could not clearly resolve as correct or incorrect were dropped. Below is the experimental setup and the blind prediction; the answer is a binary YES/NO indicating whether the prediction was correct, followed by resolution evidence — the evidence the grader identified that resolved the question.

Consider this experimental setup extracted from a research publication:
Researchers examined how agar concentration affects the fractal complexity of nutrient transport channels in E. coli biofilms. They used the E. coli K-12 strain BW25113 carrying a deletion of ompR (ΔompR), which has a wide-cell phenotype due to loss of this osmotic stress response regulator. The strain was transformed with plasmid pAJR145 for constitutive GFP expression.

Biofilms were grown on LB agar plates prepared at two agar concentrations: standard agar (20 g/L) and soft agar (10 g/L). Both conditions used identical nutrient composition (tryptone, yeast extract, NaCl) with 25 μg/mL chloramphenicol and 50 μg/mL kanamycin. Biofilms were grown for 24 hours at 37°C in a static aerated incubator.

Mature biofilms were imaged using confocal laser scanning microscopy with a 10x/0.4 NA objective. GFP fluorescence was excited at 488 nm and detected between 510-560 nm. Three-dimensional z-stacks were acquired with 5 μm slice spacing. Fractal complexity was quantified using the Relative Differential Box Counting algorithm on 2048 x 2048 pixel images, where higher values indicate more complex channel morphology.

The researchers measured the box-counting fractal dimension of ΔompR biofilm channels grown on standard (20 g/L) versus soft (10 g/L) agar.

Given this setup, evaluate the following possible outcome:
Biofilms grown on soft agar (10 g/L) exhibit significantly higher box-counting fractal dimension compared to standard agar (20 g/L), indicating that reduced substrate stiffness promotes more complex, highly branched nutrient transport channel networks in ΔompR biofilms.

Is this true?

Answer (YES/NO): NO